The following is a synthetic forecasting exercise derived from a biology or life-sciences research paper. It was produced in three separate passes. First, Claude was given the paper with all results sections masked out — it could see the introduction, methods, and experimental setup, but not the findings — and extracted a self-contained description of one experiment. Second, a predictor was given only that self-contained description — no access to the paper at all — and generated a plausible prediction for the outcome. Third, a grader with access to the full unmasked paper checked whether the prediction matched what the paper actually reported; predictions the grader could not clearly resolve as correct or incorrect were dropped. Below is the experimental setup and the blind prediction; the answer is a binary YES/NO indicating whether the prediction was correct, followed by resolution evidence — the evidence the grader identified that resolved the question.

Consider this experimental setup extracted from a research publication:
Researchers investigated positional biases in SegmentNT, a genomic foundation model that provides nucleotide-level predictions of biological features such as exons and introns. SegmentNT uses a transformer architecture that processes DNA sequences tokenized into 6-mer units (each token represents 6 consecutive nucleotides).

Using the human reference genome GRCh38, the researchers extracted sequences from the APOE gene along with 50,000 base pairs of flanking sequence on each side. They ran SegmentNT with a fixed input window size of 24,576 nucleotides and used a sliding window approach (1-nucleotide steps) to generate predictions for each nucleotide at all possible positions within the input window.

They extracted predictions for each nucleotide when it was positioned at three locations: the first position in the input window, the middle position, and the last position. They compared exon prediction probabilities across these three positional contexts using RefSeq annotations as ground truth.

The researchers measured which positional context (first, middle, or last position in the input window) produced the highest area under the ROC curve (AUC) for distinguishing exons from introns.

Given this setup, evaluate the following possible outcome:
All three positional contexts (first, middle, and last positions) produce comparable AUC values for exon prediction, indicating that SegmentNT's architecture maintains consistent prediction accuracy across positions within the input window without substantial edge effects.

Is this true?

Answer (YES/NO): NO